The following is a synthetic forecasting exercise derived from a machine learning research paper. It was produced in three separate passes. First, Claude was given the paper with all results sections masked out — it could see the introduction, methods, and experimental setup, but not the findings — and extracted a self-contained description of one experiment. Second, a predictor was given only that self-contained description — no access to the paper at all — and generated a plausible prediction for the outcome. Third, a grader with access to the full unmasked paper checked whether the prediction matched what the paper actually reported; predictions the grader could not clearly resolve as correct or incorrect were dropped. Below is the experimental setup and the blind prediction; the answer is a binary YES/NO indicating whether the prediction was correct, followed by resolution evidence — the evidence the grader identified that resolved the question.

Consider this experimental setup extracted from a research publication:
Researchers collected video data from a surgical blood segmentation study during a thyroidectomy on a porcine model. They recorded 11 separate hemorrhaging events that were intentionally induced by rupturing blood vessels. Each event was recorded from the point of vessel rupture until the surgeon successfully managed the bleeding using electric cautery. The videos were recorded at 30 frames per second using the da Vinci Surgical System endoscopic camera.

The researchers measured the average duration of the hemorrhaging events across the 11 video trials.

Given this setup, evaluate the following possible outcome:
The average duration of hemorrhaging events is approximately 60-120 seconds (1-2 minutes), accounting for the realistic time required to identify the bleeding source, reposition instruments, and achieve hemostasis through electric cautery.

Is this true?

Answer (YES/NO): NO